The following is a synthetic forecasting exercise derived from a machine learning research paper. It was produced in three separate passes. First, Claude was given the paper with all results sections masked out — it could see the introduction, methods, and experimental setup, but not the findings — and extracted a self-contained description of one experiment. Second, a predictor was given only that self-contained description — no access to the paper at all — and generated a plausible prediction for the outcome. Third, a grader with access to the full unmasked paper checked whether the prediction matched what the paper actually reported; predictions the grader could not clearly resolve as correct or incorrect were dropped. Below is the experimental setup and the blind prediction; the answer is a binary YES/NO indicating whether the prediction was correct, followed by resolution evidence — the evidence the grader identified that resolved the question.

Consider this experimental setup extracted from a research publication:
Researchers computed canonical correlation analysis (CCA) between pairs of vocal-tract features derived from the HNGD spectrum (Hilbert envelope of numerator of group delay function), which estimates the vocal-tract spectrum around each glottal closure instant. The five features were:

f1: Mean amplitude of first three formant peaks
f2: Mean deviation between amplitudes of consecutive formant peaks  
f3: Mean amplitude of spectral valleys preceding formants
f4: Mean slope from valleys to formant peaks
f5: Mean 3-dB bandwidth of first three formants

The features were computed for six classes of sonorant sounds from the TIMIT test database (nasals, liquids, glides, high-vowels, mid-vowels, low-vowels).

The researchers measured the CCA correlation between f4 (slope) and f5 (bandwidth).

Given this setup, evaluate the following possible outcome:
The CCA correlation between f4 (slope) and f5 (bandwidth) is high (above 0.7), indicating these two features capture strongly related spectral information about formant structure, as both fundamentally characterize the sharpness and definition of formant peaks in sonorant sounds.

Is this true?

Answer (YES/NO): NO